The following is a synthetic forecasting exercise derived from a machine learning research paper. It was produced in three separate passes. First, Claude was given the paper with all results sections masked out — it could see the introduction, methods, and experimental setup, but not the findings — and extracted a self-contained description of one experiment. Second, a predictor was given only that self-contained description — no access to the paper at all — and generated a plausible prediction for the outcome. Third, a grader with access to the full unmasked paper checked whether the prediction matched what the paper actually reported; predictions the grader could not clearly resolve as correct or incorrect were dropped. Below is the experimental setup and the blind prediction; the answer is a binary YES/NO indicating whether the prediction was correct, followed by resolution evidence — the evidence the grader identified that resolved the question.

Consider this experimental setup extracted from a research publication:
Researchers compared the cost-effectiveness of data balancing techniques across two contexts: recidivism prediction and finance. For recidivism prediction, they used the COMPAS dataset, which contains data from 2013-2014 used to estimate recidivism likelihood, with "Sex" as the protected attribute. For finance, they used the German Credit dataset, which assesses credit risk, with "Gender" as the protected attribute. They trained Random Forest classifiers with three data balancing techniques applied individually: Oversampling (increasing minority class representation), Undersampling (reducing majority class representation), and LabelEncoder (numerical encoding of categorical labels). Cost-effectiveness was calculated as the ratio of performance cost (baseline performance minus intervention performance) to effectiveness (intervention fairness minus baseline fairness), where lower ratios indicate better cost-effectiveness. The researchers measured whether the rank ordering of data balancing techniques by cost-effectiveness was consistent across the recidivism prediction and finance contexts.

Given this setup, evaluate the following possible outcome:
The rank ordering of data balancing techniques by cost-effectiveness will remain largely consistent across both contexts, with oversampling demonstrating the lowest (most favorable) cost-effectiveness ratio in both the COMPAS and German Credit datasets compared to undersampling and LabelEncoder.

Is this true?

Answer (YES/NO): NO